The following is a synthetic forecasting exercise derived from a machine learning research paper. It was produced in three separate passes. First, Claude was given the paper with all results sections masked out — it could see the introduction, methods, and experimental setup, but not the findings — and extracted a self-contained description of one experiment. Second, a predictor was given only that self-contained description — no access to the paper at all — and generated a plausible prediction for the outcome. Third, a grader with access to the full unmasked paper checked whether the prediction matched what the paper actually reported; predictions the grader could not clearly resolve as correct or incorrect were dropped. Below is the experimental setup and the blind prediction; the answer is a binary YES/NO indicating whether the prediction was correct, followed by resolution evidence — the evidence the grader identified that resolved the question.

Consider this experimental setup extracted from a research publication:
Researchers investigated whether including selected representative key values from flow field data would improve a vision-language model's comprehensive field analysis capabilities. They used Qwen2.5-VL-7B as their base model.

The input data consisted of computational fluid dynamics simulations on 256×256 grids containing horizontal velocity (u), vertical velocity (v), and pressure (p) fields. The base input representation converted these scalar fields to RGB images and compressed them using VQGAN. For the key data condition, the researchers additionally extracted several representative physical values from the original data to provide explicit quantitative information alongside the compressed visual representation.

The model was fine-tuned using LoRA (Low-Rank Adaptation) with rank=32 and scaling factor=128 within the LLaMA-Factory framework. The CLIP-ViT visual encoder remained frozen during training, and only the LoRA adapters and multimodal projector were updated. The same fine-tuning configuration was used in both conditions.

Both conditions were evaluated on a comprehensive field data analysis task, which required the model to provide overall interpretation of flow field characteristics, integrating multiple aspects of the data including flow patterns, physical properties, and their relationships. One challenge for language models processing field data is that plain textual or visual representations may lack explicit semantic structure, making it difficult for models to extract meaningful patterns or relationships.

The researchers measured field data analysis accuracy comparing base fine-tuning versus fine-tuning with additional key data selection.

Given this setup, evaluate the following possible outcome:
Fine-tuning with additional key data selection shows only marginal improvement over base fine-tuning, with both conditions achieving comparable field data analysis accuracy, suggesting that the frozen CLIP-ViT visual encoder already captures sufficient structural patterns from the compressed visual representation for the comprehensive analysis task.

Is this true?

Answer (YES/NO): NO